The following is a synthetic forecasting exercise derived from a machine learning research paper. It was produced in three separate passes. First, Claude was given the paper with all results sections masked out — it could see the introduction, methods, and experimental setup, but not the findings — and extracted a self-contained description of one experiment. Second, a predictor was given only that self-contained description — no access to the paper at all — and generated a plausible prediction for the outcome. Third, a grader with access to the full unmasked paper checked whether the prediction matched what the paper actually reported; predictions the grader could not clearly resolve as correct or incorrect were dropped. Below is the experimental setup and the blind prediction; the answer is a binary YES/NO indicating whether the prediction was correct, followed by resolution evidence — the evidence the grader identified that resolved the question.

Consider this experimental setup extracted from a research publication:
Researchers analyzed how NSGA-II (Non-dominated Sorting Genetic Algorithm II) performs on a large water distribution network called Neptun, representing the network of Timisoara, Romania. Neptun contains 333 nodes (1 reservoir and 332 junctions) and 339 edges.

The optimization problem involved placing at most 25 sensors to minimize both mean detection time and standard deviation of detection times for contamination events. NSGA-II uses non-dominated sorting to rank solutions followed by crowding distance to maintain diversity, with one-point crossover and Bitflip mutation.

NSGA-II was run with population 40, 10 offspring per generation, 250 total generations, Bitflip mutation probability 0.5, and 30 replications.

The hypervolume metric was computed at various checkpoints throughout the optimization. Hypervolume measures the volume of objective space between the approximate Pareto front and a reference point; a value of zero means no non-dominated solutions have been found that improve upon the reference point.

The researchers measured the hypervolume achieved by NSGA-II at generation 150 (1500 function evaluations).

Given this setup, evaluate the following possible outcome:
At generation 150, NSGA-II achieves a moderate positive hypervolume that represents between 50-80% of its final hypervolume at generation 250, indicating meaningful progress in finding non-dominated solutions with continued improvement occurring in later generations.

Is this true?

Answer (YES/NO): NO